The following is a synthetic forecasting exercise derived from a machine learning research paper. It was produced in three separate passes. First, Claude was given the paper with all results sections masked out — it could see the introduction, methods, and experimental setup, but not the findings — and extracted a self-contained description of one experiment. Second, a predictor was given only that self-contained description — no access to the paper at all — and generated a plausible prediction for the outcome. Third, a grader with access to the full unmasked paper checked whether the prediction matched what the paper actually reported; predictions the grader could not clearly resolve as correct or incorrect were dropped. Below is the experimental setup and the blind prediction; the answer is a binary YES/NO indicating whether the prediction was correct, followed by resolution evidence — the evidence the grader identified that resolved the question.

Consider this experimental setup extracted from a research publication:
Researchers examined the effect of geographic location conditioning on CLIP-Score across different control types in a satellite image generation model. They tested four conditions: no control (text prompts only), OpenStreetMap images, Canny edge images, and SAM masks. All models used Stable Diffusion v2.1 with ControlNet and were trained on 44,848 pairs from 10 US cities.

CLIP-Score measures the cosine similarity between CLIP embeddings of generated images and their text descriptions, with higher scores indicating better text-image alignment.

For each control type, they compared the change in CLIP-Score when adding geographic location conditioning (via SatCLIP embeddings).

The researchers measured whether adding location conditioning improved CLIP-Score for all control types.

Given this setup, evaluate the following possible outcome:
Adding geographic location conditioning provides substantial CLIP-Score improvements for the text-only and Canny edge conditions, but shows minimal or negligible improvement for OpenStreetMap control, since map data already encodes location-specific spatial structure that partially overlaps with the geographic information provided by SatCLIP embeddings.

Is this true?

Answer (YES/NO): NO